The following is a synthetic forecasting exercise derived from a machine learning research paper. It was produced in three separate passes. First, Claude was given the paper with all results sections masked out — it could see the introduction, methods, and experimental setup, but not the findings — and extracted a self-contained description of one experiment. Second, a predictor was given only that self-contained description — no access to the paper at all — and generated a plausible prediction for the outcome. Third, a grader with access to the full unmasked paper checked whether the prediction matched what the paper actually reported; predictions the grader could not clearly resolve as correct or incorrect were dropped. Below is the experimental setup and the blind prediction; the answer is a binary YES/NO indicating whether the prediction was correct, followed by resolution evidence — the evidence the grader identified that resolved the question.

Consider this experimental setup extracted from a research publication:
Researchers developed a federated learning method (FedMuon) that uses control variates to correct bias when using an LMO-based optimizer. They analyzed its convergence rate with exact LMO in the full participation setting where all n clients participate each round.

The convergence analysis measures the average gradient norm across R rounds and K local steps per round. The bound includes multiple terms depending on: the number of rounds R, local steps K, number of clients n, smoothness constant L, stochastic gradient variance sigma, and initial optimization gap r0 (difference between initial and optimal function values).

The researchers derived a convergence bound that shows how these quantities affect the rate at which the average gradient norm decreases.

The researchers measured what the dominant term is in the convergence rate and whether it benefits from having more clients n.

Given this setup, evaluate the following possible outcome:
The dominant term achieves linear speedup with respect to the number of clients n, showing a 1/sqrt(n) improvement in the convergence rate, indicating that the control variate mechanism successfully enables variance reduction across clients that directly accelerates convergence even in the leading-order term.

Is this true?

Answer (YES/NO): NO